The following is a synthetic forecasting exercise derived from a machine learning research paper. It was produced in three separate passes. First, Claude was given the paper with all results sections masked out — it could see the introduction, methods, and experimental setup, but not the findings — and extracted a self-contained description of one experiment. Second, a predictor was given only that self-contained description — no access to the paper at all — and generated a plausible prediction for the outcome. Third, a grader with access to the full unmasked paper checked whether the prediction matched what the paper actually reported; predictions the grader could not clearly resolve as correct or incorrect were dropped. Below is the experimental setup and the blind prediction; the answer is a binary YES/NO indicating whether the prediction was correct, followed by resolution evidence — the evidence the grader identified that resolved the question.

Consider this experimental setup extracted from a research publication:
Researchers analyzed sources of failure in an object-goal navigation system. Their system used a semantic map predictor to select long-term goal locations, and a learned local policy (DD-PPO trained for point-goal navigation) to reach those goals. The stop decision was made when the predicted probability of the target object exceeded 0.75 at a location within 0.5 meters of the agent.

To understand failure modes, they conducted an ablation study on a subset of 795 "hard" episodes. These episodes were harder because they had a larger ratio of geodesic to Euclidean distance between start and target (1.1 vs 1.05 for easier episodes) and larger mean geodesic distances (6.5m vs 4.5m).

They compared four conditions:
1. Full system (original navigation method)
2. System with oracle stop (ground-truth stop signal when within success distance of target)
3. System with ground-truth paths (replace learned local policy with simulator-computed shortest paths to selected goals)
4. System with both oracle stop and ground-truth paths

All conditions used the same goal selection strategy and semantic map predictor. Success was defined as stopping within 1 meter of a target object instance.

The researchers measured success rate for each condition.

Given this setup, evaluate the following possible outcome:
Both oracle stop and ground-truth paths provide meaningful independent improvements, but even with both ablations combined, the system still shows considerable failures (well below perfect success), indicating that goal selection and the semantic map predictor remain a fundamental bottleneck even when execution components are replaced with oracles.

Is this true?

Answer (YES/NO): YES